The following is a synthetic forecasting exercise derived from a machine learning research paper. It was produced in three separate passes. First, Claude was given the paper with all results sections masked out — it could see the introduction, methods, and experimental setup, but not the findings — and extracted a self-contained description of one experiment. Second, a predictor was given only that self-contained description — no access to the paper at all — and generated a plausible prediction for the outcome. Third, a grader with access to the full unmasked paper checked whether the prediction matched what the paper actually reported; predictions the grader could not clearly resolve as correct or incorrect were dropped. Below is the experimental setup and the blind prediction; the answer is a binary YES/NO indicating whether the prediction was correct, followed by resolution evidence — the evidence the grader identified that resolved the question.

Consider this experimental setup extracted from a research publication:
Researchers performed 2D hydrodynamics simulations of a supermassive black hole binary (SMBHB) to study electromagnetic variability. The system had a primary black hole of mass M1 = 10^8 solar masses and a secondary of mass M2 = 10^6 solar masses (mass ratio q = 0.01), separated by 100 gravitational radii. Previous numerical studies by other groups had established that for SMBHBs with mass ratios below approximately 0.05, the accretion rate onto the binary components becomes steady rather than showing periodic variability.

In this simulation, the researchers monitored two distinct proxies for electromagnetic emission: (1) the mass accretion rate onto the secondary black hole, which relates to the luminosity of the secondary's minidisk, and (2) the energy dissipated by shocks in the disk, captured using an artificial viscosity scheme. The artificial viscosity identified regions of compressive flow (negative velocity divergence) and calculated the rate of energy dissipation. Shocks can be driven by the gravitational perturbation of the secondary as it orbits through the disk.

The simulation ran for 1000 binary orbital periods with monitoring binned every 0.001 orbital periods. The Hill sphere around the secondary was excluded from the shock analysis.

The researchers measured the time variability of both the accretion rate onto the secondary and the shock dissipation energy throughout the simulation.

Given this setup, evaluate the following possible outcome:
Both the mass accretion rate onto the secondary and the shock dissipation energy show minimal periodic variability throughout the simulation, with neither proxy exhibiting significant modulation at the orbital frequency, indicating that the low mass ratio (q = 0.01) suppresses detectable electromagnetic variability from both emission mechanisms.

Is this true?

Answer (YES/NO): NO